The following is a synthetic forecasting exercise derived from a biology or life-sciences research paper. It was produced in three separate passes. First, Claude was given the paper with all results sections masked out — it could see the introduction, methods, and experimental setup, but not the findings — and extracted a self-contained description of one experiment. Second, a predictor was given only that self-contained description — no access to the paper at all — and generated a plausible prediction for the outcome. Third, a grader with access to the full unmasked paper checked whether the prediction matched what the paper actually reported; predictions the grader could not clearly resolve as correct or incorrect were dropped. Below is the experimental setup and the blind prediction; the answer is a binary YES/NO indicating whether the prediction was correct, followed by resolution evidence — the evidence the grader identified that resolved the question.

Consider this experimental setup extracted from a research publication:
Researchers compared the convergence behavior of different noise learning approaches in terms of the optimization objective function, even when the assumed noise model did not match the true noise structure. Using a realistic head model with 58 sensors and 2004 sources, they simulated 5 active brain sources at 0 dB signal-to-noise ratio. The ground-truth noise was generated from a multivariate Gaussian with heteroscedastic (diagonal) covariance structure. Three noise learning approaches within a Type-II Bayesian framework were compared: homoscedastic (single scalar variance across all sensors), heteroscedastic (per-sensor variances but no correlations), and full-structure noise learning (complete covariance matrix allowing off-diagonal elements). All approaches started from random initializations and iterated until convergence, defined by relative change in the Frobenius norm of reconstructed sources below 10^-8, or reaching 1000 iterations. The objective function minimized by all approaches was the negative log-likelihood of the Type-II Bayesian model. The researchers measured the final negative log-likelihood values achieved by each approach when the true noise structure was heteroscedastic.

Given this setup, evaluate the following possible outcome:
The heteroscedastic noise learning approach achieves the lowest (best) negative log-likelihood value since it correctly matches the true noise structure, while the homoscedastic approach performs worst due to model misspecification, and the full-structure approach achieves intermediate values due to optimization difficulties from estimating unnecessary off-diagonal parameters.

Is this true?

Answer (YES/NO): NO